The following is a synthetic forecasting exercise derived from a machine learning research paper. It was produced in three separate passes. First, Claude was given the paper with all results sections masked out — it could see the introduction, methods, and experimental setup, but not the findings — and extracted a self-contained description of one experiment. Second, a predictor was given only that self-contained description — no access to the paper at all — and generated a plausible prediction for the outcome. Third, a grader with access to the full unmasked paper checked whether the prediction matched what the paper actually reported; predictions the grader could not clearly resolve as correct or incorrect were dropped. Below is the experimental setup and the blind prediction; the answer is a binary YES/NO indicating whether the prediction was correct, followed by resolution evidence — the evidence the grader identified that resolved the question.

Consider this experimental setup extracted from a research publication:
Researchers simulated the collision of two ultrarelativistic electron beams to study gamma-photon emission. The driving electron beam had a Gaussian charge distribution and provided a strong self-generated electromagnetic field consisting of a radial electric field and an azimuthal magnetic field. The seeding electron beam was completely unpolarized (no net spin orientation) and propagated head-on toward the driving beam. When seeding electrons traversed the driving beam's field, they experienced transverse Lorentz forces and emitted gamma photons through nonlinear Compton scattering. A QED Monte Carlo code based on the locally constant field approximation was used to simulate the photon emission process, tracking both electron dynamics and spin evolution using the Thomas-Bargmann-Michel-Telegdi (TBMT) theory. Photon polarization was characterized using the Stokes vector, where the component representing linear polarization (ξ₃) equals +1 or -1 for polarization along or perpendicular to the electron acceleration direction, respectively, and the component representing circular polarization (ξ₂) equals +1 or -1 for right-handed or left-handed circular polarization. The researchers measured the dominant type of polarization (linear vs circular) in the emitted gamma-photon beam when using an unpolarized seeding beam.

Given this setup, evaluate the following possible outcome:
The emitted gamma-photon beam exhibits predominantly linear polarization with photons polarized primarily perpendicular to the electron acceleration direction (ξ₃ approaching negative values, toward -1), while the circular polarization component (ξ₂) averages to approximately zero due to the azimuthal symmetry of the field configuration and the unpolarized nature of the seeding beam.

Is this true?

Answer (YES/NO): NO